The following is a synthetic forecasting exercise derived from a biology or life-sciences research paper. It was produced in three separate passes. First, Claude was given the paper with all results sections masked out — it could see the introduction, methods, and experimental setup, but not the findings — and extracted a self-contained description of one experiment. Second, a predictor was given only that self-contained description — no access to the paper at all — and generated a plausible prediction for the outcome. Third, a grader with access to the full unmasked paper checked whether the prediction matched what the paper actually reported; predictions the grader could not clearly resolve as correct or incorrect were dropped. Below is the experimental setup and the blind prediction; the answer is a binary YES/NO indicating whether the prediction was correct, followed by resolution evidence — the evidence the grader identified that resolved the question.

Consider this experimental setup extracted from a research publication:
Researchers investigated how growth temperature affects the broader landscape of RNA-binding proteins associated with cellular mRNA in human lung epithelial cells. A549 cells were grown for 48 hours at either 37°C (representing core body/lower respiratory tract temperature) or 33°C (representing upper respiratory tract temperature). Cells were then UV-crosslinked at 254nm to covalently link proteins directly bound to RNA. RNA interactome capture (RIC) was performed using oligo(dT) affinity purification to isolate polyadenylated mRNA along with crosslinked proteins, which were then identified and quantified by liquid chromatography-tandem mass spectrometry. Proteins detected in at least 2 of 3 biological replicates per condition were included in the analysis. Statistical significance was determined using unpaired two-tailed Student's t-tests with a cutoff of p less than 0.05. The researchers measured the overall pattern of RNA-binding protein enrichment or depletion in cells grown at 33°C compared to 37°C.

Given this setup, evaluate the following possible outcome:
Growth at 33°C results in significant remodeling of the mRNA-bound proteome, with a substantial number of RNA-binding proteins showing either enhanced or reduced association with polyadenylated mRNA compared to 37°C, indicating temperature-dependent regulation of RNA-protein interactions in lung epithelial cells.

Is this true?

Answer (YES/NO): YES